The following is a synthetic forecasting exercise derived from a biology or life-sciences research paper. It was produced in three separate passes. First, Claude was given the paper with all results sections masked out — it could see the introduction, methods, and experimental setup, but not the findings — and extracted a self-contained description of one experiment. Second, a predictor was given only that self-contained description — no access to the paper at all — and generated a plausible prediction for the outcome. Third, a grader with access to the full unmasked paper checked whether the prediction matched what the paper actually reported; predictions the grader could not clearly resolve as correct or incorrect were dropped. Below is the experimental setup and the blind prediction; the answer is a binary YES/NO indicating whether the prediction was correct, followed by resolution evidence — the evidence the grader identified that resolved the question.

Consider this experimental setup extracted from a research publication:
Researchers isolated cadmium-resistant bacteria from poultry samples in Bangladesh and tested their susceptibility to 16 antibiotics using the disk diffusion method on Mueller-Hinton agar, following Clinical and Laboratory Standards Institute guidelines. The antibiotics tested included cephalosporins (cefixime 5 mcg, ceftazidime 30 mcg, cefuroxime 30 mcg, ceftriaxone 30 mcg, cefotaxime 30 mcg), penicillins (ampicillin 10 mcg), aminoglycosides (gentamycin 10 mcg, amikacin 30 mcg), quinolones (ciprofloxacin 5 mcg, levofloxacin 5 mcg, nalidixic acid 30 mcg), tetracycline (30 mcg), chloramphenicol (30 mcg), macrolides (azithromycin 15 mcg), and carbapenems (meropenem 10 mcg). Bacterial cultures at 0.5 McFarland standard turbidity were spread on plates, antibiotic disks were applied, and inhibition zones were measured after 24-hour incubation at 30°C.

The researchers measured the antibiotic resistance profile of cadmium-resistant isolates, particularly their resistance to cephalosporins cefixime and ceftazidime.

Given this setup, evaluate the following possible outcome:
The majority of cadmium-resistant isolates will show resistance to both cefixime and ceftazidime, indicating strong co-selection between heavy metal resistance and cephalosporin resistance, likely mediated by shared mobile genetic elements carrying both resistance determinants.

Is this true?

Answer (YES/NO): NO